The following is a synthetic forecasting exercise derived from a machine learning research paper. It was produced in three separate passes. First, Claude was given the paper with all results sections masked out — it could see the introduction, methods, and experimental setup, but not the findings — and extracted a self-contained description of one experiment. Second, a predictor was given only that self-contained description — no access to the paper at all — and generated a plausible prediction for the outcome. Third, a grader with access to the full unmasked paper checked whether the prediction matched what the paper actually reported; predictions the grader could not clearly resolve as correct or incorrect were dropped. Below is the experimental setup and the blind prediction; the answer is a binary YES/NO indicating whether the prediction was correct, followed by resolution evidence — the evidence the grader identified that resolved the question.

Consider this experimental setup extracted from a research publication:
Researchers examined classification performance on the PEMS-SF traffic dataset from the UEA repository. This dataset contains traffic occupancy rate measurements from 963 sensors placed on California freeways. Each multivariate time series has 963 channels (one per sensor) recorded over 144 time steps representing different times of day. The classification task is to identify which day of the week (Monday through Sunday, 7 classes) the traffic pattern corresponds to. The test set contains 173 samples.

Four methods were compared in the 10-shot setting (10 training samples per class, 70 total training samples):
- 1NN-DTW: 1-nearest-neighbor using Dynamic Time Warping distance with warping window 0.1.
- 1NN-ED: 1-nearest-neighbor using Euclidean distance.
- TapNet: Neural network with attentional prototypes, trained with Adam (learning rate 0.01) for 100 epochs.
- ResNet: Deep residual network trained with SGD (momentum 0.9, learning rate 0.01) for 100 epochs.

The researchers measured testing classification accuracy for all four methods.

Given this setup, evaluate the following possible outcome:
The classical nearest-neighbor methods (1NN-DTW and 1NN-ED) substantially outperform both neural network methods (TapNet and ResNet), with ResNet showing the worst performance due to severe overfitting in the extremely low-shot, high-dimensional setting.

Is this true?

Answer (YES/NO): NO